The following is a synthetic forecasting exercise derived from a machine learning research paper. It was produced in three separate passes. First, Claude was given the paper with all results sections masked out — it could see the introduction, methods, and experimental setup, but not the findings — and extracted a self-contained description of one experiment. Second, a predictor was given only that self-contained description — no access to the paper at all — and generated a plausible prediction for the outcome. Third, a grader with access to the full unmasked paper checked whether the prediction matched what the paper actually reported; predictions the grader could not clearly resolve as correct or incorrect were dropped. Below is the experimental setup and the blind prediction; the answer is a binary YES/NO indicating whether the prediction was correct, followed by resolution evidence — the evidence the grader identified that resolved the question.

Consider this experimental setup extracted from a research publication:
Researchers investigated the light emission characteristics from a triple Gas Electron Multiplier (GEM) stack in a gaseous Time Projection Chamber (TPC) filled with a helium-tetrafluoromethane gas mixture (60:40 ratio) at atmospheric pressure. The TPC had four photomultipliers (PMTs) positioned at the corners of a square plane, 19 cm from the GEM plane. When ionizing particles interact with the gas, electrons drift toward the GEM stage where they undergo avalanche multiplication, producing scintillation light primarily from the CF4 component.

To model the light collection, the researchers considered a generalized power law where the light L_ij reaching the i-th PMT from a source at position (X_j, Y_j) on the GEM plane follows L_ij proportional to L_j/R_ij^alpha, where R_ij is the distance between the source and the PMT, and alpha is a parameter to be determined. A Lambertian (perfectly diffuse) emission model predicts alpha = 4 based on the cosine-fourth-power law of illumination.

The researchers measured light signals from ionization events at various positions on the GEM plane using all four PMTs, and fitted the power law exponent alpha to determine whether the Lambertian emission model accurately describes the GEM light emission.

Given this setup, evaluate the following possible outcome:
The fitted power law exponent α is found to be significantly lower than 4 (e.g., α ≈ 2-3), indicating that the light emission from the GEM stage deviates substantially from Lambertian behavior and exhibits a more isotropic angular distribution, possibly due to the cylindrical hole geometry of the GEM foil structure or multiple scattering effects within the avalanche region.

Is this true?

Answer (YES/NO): NO